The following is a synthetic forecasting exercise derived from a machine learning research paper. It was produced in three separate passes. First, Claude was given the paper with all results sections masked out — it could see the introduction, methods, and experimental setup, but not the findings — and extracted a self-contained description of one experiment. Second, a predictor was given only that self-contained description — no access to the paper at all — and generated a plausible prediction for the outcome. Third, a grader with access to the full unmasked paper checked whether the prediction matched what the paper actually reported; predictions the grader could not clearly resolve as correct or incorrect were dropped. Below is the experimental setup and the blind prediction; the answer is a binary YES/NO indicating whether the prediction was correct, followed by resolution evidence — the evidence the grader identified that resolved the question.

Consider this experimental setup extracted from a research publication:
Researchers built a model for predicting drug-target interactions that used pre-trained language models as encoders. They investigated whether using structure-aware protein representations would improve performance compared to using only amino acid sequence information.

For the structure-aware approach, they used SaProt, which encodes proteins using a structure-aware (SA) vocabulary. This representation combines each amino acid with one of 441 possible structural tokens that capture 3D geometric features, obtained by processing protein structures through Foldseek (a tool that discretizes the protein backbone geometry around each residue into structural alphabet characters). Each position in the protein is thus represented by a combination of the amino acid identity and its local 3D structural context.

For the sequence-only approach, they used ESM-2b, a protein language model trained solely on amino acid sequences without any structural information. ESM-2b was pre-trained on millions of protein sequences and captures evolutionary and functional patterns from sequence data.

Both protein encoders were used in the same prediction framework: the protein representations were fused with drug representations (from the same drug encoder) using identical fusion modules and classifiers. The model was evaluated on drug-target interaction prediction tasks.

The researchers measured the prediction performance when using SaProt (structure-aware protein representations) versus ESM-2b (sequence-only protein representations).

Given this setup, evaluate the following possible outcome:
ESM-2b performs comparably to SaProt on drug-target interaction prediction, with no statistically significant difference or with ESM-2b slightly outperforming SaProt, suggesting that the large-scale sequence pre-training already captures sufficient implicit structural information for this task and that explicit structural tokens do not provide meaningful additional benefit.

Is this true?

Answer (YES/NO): NO